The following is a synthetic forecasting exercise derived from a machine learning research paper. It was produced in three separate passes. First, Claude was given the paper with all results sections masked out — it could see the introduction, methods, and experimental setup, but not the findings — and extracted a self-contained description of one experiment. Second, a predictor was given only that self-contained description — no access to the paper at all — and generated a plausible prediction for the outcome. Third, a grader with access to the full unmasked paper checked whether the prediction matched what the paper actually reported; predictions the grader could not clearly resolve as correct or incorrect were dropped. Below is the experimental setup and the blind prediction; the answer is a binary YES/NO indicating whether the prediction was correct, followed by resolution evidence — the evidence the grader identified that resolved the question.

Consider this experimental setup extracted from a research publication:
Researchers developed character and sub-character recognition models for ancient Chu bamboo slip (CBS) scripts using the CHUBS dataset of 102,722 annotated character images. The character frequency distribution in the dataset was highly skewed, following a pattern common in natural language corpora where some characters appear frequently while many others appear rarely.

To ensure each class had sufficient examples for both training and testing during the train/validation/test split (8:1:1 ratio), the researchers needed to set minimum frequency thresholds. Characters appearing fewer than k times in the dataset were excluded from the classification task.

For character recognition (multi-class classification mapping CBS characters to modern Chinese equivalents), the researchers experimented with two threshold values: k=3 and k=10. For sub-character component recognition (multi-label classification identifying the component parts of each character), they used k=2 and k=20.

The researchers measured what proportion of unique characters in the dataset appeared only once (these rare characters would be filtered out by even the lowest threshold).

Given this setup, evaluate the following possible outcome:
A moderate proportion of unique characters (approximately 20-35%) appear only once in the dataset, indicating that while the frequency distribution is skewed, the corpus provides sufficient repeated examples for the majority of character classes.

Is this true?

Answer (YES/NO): NO